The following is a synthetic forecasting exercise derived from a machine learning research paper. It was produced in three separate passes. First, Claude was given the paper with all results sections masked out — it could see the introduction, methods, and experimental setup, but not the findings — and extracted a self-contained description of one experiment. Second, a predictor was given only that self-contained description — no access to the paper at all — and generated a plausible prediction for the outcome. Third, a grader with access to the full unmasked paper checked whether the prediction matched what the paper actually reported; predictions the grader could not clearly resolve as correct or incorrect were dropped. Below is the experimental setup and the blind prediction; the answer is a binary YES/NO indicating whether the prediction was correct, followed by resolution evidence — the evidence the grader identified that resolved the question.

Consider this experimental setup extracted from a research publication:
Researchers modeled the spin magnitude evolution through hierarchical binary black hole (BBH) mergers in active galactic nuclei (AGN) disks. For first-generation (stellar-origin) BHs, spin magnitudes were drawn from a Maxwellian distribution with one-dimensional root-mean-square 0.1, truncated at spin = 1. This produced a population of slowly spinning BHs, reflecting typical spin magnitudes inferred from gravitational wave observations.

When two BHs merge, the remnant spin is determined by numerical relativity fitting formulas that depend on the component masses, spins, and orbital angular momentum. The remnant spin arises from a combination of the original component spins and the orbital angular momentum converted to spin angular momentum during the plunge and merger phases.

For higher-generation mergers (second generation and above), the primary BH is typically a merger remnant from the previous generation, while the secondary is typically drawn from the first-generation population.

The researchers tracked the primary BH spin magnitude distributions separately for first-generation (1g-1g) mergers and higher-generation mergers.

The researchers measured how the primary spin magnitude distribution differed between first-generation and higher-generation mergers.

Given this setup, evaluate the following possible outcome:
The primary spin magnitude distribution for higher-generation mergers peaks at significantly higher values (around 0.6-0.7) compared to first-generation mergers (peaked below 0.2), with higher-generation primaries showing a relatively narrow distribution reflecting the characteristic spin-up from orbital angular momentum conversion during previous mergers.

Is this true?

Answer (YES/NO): NO